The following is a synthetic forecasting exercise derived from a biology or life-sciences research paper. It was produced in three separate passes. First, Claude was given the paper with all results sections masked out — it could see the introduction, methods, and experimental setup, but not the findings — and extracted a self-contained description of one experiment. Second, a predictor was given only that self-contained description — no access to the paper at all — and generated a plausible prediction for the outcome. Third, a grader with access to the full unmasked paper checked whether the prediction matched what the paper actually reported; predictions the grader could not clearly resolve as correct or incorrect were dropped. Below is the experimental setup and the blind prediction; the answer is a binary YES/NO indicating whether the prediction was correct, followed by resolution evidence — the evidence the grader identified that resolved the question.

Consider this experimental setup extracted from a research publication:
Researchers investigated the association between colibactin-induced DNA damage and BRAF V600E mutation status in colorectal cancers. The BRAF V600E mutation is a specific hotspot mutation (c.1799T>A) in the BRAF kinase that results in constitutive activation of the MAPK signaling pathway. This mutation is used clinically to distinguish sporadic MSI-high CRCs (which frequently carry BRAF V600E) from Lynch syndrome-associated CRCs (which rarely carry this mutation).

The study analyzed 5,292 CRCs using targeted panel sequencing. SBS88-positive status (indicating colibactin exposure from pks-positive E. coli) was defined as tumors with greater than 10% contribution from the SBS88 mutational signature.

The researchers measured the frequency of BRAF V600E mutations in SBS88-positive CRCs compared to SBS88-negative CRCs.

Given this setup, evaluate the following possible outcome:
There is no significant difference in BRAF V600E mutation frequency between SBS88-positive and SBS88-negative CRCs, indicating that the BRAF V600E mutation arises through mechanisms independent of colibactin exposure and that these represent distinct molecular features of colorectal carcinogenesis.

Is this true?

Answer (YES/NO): NO